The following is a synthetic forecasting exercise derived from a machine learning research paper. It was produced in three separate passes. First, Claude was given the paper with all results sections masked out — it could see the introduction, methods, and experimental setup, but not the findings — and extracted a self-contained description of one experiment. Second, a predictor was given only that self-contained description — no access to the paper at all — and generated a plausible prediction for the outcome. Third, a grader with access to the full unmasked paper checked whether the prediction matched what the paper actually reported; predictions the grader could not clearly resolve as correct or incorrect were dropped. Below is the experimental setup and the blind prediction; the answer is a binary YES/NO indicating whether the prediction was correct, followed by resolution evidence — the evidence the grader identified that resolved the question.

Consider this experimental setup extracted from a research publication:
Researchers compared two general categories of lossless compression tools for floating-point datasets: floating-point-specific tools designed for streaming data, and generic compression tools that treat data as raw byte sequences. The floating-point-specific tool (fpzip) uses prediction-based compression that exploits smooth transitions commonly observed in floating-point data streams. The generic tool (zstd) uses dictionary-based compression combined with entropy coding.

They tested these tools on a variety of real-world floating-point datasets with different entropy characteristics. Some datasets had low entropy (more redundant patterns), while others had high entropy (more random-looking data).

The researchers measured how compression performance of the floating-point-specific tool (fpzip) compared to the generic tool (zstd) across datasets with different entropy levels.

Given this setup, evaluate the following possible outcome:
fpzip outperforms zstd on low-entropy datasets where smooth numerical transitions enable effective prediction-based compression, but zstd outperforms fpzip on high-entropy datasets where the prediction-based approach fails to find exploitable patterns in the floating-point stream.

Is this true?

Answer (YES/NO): NO